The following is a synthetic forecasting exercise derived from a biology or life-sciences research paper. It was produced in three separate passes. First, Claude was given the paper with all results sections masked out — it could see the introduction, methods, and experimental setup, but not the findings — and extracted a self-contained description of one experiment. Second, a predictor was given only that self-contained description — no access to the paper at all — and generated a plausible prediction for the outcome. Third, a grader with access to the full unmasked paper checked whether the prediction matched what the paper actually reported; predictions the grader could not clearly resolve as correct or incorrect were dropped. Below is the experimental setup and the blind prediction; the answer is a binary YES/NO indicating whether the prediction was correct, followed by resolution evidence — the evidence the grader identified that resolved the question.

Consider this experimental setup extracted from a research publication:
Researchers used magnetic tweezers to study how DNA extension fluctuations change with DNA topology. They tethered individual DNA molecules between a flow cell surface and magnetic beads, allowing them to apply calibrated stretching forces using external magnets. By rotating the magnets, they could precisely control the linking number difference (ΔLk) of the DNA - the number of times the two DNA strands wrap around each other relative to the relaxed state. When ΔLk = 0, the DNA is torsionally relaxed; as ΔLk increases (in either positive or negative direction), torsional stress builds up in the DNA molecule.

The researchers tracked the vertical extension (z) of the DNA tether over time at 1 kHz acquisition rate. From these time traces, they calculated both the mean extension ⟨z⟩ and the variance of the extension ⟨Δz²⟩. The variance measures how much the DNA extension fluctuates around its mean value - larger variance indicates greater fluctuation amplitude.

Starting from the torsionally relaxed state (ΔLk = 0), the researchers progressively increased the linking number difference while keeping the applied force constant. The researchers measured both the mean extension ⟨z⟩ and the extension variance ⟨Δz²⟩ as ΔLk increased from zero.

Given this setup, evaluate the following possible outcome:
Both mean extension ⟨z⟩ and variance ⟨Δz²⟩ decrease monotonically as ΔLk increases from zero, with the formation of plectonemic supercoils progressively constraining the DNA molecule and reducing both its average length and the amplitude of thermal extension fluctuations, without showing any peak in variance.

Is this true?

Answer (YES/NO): NO